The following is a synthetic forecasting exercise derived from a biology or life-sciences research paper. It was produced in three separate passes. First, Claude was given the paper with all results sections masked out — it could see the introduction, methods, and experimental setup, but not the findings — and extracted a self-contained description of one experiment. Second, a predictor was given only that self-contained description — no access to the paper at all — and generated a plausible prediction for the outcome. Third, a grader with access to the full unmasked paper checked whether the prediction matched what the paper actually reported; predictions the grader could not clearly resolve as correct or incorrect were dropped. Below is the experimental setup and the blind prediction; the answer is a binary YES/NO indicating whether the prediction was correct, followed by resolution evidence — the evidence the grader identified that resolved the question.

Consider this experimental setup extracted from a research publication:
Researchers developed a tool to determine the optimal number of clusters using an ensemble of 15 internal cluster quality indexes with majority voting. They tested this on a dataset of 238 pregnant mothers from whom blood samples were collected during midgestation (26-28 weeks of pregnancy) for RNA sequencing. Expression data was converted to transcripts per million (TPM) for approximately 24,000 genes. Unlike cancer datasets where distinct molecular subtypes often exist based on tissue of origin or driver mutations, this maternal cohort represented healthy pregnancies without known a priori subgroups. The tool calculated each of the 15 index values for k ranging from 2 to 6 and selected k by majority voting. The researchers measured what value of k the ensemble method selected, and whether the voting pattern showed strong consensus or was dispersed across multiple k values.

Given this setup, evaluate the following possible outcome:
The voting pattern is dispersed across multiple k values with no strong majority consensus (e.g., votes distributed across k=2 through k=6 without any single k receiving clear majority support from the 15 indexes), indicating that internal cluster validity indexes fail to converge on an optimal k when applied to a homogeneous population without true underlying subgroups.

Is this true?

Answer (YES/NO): NO